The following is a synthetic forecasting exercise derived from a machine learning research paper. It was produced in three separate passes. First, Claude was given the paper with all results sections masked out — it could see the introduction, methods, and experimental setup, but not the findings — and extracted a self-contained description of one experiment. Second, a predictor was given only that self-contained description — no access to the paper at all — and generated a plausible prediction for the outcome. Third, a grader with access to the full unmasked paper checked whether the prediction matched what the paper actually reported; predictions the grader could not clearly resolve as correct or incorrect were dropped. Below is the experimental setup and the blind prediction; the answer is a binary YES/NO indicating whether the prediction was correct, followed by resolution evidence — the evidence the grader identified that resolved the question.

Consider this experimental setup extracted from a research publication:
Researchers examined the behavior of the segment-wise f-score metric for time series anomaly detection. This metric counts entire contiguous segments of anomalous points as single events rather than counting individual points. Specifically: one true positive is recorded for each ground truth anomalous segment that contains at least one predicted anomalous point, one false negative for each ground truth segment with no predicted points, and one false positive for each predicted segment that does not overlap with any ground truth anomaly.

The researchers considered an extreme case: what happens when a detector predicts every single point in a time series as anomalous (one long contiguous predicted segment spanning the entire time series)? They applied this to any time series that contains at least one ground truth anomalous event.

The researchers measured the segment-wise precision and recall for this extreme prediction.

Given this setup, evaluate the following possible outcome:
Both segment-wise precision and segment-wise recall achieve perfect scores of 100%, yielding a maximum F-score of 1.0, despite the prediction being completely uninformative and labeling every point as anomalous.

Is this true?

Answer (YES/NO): YES